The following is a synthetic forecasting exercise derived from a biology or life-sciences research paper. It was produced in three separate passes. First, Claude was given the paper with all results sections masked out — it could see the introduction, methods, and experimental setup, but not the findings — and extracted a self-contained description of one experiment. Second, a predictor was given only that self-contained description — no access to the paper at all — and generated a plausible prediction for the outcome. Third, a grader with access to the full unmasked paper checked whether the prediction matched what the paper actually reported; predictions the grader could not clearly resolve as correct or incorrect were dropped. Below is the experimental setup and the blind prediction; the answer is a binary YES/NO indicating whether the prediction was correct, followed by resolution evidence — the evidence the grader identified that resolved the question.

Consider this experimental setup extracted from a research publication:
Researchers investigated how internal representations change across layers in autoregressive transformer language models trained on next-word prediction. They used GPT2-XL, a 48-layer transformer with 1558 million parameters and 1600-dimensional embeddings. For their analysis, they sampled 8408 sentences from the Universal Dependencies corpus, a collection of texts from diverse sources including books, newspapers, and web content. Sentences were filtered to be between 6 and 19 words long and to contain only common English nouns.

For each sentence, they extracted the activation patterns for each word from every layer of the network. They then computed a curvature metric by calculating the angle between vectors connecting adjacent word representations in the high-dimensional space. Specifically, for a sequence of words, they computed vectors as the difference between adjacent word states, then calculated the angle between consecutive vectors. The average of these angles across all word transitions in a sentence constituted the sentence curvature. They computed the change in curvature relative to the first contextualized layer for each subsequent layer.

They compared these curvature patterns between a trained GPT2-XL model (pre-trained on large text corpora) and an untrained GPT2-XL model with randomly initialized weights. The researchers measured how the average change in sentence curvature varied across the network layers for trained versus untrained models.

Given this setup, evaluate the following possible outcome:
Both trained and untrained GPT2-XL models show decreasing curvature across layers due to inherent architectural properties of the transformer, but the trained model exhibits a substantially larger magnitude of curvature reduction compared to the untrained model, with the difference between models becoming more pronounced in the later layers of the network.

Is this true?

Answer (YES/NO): NO